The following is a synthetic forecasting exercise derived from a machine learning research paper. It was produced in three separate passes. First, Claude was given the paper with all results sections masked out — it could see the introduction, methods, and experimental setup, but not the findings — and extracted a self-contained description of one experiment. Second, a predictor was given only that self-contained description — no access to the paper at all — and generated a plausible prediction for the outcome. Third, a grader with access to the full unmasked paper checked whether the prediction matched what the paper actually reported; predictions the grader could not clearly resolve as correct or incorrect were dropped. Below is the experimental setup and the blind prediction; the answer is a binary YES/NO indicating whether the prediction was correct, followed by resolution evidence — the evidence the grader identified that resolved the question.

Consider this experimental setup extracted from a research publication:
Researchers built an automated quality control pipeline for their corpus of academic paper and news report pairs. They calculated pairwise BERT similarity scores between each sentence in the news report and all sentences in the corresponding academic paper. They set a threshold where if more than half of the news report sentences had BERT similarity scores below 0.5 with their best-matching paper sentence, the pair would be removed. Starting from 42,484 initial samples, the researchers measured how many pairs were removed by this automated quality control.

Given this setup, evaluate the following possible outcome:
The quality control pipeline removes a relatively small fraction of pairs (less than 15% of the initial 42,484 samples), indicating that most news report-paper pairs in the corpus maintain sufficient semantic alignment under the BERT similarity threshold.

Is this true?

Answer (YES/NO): YES